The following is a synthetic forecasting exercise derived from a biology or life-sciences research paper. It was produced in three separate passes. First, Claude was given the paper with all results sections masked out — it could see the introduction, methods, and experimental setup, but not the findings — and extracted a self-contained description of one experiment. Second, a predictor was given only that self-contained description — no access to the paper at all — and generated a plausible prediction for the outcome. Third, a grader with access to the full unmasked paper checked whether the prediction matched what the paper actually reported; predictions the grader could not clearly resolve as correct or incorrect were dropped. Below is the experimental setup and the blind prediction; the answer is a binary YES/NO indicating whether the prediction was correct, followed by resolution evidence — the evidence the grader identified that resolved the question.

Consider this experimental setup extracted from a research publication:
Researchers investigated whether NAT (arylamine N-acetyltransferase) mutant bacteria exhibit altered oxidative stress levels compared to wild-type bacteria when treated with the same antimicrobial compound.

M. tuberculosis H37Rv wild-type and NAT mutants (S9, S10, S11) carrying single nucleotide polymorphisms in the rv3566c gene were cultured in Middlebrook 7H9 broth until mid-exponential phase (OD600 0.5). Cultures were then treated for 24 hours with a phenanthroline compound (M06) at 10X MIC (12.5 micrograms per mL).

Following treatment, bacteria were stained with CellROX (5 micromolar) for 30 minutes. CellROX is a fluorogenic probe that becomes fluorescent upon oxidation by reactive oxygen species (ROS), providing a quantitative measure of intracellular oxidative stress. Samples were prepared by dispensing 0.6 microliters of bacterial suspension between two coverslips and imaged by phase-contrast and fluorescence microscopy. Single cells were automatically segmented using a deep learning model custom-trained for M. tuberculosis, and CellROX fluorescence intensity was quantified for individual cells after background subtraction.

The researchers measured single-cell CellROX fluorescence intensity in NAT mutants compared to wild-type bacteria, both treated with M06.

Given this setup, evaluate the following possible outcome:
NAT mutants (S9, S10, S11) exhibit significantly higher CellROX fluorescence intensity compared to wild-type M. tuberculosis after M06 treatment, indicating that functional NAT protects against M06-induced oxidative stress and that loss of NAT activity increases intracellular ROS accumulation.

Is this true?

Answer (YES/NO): NO